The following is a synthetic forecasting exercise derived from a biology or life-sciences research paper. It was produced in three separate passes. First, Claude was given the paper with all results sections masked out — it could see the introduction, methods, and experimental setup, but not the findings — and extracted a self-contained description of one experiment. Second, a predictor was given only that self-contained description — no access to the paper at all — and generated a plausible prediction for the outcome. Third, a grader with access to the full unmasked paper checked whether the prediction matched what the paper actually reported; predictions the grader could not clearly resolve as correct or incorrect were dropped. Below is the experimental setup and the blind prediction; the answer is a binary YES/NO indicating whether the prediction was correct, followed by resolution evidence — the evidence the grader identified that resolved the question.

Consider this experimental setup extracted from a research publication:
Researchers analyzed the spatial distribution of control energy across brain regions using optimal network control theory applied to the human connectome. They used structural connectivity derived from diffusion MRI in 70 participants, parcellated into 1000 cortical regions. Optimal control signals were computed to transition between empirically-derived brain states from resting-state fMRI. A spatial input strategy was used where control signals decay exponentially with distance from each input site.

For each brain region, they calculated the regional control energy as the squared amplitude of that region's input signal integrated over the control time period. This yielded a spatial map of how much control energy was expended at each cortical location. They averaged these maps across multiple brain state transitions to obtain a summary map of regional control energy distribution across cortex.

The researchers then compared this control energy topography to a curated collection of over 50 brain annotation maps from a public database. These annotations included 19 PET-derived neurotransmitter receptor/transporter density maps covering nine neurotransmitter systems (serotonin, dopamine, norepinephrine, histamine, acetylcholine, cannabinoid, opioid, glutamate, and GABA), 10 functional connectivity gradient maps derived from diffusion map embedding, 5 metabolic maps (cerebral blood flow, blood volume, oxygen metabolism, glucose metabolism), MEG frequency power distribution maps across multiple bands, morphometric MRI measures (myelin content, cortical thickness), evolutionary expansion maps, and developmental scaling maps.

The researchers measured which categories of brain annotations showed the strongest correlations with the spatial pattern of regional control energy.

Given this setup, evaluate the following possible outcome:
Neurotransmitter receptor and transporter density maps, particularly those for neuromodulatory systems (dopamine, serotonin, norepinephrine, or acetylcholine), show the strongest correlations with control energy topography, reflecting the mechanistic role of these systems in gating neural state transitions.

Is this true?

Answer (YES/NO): NO